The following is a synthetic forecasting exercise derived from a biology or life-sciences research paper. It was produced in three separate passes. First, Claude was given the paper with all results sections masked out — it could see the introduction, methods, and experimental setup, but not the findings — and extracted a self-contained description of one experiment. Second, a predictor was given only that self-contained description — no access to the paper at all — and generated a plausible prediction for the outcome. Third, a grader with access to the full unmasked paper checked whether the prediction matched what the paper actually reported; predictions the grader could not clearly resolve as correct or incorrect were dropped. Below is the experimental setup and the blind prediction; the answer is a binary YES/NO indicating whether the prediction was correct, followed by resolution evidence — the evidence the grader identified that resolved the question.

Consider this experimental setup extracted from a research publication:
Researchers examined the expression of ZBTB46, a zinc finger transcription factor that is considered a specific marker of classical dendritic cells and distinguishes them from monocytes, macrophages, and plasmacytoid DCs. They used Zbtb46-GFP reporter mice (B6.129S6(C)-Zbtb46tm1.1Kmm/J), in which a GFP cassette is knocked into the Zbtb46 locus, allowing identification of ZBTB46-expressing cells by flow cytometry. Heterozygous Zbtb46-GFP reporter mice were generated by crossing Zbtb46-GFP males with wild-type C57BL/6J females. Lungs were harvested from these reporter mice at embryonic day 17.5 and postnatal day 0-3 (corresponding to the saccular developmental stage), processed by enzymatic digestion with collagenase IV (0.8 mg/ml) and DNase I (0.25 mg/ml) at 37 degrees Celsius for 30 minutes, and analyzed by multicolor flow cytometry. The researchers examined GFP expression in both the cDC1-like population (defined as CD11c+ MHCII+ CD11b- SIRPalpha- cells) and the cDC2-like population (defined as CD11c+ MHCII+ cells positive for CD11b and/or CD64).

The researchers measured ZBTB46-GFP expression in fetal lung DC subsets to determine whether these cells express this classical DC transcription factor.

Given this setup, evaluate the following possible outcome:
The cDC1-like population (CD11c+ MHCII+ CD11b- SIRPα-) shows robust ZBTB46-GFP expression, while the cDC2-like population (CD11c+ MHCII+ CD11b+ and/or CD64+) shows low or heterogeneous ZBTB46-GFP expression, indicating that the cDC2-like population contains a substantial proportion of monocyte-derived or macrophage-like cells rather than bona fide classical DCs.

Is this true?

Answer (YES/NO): NO